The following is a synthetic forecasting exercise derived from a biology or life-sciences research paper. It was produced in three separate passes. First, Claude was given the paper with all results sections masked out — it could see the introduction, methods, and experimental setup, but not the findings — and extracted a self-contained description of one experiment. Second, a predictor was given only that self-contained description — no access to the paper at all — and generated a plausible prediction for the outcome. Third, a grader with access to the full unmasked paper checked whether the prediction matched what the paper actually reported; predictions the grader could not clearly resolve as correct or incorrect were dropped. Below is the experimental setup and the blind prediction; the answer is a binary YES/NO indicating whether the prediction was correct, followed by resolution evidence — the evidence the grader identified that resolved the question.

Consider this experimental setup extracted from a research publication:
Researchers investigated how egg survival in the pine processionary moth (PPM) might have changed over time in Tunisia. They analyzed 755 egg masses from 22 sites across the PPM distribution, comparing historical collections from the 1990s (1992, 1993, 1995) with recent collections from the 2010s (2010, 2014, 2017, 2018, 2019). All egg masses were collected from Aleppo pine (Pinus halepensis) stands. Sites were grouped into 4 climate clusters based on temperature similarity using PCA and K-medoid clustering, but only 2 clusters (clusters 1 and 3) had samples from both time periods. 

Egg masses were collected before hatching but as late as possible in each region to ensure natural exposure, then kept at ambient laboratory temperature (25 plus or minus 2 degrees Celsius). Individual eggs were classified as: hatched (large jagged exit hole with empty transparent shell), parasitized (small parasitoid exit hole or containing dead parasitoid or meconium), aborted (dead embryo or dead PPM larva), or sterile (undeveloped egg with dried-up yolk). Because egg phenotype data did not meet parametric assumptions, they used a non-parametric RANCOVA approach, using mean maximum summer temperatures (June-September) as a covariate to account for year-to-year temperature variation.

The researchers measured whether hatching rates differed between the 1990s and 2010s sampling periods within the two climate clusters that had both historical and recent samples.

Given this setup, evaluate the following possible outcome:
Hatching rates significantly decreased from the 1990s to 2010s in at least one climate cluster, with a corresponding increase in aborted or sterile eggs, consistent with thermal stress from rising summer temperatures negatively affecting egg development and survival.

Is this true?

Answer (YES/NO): YES